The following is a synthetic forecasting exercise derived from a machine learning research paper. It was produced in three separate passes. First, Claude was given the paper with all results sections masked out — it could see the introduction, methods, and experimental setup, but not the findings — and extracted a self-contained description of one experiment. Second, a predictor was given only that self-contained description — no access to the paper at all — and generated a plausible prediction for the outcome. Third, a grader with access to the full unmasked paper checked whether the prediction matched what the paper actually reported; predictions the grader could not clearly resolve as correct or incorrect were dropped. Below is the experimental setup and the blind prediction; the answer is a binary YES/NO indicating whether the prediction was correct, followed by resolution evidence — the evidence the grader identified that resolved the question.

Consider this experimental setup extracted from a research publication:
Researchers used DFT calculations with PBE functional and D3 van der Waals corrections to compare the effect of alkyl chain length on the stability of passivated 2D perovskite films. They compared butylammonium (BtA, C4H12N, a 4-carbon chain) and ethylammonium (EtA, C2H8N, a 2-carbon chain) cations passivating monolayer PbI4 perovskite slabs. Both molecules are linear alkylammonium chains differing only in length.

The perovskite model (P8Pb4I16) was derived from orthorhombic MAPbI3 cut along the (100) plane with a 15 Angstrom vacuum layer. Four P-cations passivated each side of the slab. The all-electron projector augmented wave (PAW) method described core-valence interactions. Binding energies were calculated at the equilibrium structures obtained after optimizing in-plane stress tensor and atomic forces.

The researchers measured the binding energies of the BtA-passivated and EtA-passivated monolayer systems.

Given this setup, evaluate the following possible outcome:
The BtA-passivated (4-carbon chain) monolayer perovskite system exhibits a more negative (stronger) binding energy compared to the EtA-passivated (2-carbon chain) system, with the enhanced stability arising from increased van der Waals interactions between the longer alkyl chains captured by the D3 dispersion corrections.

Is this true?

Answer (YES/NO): YES